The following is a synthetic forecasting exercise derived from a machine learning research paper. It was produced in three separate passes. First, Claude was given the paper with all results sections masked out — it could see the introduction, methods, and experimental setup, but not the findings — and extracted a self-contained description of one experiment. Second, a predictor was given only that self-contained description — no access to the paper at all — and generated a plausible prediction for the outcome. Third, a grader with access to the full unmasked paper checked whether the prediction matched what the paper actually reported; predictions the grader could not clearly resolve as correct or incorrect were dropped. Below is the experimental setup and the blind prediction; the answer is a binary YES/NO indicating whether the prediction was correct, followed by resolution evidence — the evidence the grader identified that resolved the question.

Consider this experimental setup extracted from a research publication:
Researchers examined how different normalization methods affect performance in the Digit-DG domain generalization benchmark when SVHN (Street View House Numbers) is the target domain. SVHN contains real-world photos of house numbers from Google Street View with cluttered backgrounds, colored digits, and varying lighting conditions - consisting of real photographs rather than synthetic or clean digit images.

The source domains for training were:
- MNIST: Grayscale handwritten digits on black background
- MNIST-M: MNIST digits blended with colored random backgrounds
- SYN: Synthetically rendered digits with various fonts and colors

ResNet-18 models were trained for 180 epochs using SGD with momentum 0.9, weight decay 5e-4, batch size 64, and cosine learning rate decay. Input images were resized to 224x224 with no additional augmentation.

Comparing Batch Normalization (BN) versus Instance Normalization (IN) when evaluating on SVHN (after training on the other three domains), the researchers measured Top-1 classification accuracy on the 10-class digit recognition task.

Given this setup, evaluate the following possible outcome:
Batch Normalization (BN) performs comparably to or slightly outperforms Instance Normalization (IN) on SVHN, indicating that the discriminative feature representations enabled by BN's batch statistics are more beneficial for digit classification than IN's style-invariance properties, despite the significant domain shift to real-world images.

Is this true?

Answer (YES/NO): YES